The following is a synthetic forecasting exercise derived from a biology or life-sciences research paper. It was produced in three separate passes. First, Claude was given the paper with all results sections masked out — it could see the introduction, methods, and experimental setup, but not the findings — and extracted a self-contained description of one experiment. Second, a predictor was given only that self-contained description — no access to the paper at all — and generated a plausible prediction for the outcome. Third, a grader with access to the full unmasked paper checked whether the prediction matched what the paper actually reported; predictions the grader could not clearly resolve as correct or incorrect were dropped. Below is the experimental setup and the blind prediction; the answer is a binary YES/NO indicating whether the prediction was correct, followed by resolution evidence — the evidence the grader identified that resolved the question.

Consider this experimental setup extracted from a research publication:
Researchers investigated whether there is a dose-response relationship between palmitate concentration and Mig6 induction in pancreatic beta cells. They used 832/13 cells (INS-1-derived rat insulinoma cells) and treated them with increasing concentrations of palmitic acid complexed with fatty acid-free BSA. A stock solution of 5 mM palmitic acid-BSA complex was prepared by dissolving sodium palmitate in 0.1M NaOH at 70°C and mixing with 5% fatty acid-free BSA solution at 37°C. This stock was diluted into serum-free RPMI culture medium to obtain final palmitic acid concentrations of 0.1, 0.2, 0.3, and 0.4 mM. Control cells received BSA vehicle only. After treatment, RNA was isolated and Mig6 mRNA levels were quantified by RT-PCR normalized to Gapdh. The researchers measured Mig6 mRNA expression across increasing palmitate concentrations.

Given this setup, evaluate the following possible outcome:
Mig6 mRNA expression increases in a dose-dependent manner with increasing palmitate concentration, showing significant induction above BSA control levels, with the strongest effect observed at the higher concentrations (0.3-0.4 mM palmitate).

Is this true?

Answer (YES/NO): NO